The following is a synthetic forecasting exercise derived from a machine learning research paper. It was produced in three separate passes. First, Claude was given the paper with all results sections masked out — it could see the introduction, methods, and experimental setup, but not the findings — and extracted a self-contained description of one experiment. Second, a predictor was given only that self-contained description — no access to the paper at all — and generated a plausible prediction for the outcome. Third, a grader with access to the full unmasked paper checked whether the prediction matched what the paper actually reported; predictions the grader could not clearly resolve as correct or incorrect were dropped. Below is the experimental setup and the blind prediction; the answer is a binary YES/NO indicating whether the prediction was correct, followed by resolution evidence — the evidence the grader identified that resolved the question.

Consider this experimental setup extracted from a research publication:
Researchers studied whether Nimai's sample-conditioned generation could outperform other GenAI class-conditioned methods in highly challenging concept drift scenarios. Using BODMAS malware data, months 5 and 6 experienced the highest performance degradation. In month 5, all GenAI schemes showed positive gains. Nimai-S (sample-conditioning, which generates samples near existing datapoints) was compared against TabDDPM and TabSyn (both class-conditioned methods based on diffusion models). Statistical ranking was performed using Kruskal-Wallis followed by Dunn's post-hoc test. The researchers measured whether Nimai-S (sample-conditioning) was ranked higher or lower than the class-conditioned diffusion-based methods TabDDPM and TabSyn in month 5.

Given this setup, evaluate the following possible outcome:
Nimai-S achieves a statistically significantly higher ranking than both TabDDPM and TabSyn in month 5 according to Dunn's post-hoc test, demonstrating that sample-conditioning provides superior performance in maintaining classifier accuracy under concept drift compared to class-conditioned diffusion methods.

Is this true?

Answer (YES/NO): YES